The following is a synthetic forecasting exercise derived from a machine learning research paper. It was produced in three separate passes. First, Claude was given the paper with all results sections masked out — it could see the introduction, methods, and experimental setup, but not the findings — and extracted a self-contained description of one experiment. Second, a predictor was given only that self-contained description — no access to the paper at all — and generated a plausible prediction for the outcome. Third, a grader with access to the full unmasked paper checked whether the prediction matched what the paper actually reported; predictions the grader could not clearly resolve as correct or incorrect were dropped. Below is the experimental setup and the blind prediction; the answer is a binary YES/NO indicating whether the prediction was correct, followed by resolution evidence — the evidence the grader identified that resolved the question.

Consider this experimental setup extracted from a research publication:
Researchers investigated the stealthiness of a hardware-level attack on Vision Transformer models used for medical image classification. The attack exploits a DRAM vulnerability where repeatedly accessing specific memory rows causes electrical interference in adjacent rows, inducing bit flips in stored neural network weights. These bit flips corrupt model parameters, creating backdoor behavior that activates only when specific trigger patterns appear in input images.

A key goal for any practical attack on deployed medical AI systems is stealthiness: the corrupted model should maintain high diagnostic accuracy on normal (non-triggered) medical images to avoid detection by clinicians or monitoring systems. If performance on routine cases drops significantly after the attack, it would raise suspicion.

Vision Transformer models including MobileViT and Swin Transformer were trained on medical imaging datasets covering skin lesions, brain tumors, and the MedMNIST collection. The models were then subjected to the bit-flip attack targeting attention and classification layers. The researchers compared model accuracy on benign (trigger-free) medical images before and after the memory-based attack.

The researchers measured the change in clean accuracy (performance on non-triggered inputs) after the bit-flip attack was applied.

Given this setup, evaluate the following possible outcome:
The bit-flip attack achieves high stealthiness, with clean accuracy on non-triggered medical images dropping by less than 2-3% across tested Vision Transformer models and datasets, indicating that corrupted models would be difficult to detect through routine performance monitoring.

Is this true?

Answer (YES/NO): NO